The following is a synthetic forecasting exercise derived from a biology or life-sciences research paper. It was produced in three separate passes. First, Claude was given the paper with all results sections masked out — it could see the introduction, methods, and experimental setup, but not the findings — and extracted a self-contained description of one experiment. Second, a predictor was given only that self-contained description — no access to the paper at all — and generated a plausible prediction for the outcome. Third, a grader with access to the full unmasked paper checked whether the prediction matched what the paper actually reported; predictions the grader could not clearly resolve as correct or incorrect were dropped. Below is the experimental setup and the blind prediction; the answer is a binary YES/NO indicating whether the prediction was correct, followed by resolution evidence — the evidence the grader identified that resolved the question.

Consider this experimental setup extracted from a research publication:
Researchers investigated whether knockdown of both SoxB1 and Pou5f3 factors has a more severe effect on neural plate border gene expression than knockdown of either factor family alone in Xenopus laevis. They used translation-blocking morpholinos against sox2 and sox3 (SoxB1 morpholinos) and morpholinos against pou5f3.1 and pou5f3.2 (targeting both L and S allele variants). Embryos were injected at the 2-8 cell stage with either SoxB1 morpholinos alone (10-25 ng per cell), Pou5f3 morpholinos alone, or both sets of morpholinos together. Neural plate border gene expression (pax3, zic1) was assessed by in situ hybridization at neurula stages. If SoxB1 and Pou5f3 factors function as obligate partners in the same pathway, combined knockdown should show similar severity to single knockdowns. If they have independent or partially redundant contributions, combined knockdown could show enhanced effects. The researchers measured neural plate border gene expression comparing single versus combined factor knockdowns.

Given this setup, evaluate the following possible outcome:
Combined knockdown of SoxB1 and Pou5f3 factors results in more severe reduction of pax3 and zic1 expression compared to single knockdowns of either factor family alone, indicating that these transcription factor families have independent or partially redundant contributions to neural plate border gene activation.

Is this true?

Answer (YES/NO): NO